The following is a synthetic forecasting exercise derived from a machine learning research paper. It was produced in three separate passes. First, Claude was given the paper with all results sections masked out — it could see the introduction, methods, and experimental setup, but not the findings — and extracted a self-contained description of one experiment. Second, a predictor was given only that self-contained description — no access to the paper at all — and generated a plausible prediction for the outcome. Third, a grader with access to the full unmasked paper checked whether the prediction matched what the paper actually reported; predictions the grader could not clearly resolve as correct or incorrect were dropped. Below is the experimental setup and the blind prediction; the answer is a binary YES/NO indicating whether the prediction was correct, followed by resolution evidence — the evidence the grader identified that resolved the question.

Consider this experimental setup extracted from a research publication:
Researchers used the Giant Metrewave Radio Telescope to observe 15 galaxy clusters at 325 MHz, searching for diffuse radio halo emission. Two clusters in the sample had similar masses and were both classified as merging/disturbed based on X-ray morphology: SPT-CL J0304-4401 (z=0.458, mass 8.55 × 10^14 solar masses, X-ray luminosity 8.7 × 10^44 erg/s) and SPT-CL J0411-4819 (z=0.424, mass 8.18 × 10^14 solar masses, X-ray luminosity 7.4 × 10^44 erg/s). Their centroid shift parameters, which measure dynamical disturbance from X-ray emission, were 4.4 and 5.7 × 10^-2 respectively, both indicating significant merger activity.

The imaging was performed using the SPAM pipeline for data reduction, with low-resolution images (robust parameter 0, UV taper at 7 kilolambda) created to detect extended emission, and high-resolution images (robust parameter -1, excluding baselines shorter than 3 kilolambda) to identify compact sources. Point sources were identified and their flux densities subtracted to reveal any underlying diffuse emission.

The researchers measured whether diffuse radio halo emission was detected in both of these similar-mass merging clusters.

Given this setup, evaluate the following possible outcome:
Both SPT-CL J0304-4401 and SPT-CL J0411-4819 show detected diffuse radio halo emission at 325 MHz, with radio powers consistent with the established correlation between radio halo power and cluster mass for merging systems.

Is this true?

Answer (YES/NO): NO